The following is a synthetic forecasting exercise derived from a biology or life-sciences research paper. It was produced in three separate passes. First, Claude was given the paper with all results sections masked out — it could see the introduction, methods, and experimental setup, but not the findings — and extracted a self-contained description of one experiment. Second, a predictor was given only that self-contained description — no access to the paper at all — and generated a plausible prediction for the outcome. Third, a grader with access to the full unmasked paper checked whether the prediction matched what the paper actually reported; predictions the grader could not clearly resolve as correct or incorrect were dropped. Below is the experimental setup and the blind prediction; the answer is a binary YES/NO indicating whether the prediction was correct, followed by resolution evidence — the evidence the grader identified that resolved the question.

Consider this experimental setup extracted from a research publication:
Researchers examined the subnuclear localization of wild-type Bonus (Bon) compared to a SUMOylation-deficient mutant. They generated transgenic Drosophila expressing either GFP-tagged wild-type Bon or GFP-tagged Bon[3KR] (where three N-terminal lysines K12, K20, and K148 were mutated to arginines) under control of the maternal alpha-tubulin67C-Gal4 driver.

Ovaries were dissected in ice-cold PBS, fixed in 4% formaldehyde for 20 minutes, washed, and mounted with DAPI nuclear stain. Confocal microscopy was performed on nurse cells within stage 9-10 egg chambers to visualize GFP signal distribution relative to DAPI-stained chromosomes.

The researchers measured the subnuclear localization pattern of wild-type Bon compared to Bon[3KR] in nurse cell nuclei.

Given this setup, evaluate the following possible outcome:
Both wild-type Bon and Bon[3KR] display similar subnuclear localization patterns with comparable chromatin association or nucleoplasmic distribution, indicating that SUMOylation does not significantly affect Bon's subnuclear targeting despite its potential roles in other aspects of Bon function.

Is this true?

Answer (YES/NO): NO